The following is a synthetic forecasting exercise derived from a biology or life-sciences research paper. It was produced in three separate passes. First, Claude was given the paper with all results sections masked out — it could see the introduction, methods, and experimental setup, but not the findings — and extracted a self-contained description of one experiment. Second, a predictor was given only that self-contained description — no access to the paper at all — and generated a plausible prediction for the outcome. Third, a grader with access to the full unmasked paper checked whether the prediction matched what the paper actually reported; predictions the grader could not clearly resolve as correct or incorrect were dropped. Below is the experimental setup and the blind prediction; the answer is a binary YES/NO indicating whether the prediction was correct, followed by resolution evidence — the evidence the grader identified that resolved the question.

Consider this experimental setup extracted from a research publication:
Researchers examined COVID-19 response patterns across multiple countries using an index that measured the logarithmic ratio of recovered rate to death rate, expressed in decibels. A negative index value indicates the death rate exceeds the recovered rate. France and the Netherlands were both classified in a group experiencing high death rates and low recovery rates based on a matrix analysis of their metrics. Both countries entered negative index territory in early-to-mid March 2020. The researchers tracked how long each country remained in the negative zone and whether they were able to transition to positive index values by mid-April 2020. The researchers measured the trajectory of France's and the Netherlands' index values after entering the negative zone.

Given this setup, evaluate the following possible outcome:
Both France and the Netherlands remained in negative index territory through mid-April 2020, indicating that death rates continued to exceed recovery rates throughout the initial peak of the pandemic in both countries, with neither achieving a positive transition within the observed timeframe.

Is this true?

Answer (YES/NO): NO